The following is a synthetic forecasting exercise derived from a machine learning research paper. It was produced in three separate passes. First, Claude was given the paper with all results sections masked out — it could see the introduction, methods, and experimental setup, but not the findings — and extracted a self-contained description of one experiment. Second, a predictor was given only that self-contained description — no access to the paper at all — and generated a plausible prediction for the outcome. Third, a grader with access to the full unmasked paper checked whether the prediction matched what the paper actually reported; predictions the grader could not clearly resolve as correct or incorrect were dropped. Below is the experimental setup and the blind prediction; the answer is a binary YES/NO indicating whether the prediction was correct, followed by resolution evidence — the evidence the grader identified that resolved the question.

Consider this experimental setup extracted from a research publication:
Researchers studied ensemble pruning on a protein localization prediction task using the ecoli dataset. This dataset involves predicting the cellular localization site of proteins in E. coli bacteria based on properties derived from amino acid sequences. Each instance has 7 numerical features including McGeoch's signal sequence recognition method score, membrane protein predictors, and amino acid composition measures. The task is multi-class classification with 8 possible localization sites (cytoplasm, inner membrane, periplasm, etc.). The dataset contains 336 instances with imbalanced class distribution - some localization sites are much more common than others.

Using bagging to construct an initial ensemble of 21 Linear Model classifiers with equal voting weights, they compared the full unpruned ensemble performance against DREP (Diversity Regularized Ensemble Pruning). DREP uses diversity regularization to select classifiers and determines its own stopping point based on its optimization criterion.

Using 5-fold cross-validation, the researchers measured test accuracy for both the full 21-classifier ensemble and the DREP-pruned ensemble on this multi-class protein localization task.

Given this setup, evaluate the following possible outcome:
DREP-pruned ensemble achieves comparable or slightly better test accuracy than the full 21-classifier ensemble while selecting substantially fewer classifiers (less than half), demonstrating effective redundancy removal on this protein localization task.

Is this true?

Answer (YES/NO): YES